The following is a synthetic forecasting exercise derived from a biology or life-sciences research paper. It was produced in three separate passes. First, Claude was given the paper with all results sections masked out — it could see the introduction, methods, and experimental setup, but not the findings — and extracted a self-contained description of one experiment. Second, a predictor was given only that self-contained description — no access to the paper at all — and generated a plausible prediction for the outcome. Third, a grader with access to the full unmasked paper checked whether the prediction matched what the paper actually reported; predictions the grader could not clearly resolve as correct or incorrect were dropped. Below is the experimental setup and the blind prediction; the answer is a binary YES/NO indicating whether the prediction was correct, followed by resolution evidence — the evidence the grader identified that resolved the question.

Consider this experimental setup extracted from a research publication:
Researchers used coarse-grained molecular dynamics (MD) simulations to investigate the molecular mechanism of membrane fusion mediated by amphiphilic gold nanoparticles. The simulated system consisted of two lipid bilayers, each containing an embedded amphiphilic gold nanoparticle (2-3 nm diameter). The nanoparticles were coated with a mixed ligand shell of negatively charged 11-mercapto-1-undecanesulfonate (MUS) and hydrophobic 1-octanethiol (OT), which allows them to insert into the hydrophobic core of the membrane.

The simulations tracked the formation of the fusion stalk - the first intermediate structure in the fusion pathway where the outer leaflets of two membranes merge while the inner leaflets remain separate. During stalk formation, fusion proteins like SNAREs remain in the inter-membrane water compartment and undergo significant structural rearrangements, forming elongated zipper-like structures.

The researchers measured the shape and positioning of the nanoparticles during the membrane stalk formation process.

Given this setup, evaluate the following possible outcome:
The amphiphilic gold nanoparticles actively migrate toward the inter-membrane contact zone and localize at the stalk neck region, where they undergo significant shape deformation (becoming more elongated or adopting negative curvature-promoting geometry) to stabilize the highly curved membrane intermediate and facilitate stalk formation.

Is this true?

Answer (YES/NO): NO